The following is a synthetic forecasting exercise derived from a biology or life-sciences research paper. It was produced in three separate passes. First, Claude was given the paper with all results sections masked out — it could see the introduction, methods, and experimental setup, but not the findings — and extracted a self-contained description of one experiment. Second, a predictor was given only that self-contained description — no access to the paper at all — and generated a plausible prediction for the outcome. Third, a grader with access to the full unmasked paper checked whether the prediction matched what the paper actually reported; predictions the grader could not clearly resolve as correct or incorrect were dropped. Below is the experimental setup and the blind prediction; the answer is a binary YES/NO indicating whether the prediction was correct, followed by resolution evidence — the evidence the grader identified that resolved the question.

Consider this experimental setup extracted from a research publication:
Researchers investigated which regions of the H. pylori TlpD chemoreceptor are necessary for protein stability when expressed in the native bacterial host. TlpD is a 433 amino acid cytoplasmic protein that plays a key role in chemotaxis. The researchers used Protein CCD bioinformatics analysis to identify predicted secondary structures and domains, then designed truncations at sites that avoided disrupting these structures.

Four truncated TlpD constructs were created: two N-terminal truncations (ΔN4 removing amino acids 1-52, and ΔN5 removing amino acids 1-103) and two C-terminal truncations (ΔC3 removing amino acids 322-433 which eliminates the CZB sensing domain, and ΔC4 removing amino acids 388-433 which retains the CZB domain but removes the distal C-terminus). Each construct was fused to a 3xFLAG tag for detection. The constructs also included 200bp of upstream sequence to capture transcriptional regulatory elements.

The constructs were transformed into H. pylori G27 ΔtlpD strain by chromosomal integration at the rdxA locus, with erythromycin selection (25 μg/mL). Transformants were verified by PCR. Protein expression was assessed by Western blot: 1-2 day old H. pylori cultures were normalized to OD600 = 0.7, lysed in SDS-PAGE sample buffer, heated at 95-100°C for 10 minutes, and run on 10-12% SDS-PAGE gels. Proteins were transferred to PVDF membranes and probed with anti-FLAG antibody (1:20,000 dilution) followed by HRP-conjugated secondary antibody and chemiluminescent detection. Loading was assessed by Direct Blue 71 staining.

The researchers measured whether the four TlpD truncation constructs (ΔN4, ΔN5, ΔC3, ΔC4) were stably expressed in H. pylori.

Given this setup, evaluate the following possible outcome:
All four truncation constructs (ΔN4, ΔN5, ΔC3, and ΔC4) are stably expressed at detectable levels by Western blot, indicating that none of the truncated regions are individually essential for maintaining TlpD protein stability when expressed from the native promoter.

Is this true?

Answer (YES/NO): NO